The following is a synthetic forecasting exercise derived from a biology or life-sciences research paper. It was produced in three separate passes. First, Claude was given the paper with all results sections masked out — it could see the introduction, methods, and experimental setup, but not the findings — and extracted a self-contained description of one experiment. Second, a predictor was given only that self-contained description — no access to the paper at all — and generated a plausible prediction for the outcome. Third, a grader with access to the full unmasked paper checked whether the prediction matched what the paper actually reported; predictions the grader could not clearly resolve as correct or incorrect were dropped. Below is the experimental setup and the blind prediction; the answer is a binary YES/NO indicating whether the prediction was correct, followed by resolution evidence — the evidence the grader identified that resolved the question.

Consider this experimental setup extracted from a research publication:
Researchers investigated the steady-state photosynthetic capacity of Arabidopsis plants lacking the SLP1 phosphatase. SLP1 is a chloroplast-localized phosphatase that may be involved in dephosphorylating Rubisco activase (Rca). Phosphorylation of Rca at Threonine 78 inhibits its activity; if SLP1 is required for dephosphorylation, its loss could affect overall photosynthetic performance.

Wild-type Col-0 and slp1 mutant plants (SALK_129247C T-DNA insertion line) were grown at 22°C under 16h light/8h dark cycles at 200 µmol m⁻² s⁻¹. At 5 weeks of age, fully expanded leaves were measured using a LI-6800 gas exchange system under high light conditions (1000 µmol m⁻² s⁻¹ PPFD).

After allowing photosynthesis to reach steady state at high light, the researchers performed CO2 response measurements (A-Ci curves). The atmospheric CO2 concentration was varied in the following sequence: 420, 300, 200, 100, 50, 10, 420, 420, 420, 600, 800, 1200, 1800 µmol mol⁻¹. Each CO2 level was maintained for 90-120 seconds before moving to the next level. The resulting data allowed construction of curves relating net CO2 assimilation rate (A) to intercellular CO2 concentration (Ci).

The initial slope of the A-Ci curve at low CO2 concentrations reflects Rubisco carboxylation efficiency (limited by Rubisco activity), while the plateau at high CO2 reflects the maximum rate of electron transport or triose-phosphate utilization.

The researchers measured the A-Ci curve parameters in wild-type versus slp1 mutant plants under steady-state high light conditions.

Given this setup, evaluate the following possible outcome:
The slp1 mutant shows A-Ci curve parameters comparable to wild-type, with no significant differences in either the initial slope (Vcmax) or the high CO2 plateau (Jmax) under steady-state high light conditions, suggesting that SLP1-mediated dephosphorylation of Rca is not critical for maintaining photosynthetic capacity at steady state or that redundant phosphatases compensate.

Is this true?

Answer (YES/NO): YES